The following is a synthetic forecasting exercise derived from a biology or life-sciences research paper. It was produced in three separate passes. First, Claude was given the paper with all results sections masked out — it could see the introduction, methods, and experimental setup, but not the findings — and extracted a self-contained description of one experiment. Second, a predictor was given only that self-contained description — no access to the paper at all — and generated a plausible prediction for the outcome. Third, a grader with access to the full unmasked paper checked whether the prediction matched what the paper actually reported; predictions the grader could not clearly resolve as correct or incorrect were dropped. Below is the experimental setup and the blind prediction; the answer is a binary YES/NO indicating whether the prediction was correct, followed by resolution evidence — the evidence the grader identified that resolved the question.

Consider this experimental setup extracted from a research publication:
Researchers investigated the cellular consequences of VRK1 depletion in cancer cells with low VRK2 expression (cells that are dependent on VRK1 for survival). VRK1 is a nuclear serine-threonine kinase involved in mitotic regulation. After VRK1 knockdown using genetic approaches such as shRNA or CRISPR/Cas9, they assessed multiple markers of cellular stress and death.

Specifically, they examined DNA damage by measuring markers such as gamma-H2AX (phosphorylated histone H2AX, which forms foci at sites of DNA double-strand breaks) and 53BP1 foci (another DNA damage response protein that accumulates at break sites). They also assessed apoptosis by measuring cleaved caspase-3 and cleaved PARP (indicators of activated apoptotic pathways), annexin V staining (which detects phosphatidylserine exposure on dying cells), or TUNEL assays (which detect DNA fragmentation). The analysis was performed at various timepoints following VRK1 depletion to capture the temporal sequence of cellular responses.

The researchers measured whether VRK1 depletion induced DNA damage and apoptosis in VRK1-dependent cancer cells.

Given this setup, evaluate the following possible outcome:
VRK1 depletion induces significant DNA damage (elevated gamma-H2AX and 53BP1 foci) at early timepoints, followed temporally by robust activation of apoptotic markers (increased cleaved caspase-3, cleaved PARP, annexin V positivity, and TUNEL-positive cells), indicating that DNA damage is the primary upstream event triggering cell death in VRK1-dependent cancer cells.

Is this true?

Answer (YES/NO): NO